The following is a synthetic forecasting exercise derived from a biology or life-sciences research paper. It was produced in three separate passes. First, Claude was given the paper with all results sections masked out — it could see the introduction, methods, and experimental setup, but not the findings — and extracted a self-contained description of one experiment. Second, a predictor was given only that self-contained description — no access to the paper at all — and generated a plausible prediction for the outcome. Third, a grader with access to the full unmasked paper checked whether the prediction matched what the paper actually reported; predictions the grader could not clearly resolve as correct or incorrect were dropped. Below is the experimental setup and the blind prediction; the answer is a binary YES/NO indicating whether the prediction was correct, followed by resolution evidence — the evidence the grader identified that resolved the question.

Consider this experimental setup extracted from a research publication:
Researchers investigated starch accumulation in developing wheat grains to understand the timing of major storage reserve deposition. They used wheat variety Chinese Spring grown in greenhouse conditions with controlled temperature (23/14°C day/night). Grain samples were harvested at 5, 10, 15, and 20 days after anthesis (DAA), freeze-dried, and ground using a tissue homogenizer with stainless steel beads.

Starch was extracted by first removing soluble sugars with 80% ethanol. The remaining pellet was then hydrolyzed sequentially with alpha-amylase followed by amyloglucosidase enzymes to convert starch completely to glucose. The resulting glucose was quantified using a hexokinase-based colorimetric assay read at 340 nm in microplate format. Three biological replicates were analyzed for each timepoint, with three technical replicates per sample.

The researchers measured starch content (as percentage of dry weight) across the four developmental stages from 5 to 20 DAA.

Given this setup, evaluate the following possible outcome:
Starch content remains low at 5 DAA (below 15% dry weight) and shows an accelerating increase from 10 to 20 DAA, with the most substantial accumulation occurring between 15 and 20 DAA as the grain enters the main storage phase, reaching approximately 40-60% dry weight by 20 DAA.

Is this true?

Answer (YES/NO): NO